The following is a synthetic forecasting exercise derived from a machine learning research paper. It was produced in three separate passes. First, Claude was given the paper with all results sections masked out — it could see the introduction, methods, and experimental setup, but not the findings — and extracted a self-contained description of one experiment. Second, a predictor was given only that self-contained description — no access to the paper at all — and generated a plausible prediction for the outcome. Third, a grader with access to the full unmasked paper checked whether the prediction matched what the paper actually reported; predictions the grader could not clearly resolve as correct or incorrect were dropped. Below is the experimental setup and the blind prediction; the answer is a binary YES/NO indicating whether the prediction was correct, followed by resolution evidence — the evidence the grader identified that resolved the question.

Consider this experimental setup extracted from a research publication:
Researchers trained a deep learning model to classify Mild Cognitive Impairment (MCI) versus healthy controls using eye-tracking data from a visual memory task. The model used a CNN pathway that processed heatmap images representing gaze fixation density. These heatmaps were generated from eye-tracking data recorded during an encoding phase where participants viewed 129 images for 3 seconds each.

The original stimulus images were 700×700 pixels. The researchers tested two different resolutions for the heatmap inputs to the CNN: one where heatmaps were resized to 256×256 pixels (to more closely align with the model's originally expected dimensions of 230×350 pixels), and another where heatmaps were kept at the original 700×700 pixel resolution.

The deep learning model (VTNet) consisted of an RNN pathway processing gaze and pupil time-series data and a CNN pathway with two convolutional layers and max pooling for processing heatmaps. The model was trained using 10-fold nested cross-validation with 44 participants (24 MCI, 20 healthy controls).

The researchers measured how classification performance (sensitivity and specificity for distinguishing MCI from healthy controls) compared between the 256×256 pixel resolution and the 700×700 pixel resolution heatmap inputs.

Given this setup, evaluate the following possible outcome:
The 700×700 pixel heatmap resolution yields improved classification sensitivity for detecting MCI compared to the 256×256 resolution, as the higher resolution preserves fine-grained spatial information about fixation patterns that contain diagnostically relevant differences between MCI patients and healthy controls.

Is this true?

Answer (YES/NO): YES